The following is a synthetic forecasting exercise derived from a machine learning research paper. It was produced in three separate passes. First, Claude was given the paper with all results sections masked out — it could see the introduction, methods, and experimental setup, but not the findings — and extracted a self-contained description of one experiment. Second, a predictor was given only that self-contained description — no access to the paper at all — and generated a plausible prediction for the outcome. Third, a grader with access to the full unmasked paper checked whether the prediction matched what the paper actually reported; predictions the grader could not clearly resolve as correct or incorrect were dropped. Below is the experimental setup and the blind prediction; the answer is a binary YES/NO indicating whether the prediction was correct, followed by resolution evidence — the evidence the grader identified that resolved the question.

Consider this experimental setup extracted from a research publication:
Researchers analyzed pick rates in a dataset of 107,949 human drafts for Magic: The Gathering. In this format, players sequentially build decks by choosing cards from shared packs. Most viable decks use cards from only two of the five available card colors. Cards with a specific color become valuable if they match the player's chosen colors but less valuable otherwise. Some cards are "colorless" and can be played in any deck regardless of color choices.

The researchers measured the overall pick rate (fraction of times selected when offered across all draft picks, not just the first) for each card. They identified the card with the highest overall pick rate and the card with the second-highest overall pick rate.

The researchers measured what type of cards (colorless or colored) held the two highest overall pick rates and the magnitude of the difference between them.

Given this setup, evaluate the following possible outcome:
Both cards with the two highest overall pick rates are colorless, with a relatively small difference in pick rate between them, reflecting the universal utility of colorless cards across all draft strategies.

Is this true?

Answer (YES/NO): NO